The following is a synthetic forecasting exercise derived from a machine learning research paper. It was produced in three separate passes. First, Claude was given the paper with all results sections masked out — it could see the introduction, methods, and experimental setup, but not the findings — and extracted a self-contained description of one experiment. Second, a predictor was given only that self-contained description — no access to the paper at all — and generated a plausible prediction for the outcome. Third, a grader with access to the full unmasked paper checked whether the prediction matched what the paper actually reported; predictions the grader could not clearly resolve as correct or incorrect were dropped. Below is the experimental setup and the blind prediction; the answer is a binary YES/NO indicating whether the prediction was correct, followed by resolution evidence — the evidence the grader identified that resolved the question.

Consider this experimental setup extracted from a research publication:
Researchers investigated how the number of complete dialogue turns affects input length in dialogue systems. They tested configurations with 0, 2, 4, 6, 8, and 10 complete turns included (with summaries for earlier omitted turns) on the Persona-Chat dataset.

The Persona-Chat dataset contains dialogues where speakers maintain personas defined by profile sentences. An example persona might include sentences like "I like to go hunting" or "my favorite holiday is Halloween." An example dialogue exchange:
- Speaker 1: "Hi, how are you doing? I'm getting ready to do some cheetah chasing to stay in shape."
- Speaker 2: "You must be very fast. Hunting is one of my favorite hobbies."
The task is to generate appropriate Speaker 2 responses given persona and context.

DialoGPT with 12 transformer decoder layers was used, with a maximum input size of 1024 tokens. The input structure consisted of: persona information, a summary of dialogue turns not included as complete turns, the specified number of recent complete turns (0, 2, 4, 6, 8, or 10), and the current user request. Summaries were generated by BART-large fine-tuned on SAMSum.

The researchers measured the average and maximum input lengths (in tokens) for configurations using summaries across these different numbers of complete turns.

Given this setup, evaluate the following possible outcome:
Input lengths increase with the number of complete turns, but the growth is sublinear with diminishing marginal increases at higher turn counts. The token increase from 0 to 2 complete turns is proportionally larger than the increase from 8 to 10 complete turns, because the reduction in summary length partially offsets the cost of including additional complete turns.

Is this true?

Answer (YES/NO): YES